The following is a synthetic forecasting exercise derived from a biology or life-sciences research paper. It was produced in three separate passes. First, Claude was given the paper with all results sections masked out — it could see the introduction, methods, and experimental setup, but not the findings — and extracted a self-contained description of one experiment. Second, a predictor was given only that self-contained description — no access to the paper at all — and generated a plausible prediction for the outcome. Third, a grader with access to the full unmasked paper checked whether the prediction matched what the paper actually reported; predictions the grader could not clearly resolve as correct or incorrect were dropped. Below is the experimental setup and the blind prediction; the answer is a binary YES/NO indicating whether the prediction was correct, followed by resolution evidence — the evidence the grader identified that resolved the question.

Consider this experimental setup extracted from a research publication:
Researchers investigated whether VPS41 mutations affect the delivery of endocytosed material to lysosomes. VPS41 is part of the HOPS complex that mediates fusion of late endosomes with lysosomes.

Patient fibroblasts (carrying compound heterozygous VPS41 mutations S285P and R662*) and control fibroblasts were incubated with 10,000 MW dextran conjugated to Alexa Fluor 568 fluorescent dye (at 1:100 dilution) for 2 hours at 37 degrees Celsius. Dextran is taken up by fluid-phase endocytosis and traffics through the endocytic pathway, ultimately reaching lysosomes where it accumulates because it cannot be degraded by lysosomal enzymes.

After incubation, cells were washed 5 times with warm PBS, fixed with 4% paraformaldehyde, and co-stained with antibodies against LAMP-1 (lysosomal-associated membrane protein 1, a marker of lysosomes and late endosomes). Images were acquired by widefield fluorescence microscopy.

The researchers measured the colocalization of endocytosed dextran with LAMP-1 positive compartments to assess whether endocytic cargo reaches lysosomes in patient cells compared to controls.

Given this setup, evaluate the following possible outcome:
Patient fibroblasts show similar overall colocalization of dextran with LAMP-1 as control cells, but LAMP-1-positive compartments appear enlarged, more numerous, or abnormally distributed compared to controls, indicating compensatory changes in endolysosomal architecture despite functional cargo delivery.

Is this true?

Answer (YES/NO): NO